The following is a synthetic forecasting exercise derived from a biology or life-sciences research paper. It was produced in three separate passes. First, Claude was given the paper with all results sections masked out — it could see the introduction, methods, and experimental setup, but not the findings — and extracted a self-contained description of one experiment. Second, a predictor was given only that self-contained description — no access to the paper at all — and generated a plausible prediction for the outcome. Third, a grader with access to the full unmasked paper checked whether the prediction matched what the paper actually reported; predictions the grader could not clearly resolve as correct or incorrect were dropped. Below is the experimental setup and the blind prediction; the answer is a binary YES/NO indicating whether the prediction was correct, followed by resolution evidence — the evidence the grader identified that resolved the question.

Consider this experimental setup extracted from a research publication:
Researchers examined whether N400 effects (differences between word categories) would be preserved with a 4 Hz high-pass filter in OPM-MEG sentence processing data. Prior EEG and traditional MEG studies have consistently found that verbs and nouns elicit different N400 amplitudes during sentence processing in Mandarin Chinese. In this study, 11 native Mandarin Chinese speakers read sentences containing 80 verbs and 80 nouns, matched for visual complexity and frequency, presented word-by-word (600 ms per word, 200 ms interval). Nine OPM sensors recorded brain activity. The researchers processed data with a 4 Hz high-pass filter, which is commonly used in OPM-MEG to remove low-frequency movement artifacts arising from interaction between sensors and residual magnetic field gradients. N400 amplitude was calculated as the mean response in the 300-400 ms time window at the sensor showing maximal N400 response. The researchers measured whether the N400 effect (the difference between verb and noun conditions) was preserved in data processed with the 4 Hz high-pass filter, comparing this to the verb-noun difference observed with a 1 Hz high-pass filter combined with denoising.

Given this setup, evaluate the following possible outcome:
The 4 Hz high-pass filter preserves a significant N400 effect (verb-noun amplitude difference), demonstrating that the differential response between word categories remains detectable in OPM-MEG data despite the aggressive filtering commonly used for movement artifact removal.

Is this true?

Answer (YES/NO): NO